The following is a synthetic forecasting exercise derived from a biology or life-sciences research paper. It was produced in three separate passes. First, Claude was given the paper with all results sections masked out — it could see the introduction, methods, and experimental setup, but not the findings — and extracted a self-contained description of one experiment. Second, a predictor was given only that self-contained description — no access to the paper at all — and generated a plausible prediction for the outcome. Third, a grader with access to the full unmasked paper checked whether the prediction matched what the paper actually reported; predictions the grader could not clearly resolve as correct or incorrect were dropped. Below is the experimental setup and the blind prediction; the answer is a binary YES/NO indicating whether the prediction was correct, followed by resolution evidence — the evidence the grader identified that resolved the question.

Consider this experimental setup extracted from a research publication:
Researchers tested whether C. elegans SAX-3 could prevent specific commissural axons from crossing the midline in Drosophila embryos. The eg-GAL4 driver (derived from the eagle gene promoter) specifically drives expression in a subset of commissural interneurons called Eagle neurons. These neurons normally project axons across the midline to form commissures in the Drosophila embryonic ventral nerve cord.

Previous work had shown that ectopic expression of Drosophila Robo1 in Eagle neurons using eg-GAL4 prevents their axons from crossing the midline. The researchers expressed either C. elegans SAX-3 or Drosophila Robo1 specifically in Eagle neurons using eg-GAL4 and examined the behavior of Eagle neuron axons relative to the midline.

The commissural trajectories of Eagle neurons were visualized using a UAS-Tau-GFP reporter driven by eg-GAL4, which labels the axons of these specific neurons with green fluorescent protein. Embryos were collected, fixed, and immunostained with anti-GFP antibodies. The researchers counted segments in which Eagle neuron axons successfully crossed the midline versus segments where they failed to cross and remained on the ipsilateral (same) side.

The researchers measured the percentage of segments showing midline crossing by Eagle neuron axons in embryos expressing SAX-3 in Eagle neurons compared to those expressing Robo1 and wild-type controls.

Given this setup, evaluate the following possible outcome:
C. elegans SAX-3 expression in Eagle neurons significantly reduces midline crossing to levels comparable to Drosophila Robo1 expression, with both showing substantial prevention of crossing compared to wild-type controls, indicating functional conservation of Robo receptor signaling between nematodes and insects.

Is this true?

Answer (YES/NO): NO